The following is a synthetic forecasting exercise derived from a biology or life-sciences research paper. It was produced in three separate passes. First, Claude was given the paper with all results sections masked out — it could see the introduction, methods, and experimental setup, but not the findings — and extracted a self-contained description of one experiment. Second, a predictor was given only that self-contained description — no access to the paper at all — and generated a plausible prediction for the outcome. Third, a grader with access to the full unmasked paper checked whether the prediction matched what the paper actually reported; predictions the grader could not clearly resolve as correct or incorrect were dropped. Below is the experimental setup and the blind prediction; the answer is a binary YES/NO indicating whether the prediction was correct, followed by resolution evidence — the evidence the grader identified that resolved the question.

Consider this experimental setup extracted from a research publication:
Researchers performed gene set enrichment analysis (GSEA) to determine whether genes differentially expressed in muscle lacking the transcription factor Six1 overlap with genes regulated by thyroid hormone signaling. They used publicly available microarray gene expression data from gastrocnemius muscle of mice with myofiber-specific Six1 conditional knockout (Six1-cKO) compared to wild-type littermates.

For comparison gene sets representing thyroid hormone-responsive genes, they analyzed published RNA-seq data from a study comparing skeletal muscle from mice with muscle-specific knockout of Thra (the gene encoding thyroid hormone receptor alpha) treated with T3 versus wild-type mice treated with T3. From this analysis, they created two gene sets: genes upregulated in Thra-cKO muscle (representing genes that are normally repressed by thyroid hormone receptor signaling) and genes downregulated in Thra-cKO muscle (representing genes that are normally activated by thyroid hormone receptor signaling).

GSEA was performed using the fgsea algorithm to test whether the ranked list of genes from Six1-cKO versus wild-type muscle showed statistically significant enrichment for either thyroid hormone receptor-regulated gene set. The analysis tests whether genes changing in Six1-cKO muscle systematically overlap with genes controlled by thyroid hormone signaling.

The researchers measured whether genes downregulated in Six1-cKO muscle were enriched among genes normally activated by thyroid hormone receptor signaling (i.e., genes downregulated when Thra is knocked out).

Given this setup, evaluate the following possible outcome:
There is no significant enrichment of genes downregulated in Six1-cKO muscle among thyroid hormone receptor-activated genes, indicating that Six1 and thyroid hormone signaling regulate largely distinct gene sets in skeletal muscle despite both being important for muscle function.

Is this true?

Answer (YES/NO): NO